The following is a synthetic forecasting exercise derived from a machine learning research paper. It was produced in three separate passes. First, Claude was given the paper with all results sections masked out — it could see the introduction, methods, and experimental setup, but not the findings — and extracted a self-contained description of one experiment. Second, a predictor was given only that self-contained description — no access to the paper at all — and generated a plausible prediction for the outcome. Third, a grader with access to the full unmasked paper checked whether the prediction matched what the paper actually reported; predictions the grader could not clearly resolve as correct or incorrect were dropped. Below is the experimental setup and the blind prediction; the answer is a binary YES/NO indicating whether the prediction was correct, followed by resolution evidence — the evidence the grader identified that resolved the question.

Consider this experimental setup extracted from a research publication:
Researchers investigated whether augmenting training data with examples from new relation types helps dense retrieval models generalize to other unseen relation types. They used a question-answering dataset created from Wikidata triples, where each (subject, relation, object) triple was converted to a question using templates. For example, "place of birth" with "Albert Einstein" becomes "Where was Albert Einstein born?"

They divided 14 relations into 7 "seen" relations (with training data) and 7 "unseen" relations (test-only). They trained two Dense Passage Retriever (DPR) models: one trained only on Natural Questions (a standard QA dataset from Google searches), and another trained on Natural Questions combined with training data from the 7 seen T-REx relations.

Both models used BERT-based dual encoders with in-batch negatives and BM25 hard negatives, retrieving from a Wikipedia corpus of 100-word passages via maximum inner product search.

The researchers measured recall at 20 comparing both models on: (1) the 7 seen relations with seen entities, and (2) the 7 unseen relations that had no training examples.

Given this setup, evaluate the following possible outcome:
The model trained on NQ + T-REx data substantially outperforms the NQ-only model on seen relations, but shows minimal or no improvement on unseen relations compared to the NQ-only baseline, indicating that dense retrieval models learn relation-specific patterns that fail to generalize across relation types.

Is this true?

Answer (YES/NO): YES